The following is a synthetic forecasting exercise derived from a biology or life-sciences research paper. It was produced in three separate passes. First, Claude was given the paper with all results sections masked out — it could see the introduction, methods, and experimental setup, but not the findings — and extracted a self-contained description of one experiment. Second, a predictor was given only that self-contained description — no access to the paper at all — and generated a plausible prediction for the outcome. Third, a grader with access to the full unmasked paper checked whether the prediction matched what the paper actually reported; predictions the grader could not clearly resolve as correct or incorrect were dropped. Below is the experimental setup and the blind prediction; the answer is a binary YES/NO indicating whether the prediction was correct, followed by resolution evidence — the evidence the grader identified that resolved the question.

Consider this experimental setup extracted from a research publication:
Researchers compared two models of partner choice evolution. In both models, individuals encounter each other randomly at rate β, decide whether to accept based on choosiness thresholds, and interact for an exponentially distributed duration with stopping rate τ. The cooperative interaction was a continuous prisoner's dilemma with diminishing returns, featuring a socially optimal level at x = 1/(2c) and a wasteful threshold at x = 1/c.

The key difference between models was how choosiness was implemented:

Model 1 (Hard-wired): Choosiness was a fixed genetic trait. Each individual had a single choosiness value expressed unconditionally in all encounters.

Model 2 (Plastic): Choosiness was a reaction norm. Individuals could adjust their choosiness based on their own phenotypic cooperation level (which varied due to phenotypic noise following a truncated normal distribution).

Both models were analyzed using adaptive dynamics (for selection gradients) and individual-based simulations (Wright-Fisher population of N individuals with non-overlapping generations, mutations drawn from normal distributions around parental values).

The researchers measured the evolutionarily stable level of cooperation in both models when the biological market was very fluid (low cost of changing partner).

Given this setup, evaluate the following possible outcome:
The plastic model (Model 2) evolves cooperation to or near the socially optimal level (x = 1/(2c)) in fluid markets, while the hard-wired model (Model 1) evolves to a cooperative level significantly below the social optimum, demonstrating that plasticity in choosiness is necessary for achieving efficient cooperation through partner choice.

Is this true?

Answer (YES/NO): NO